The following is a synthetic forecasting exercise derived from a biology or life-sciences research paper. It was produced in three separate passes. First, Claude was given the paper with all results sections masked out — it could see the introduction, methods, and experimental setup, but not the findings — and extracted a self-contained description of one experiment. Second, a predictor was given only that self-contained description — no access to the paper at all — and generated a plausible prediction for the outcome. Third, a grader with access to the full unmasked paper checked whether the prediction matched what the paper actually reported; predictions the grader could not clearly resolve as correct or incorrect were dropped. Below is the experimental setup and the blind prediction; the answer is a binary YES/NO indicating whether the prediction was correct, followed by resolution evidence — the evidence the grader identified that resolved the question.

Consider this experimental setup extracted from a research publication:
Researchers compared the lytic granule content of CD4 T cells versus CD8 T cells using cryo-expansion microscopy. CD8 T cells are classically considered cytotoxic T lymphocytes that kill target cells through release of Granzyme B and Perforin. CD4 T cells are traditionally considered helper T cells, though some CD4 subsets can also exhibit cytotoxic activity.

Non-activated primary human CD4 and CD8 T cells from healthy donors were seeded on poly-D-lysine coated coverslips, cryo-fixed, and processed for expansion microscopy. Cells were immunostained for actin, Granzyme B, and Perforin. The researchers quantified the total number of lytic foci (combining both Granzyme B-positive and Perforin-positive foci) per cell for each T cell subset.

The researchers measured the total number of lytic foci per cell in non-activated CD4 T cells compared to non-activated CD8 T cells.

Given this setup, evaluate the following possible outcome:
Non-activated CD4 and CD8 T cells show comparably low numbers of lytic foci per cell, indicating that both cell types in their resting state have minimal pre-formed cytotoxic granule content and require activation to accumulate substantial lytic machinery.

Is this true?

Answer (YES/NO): NO